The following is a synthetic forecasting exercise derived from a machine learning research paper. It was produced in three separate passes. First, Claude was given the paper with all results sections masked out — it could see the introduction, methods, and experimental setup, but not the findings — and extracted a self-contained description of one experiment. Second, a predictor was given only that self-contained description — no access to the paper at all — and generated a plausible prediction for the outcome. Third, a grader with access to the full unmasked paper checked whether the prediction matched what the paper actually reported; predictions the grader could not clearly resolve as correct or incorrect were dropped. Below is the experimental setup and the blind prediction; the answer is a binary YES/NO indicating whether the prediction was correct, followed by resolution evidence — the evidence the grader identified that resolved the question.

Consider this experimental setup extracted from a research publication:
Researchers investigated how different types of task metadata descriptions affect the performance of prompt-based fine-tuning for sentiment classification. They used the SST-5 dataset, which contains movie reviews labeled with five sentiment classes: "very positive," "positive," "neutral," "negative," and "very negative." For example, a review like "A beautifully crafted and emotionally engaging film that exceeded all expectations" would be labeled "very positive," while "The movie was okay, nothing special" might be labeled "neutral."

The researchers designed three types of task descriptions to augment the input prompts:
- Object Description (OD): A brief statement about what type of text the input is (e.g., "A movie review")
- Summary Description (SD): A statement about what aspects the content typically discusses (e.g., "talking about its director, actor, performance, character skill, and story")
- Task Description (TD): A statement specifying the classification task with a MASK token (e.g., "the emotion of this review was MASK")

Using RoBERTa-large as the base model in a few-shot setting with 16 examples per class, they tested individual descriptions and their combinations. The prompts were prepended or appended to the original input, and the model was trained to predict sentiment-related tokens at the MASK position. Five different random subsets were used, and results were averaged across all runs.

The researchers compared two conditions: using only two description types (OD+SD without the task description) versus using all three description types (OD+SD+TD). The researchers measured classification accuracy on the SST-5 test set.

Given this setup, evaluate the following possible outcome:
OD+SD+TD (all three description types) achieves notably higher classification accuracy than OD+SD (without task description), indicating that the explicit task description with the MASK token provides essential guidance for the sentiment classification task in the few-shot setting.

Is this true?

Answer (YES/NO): NO